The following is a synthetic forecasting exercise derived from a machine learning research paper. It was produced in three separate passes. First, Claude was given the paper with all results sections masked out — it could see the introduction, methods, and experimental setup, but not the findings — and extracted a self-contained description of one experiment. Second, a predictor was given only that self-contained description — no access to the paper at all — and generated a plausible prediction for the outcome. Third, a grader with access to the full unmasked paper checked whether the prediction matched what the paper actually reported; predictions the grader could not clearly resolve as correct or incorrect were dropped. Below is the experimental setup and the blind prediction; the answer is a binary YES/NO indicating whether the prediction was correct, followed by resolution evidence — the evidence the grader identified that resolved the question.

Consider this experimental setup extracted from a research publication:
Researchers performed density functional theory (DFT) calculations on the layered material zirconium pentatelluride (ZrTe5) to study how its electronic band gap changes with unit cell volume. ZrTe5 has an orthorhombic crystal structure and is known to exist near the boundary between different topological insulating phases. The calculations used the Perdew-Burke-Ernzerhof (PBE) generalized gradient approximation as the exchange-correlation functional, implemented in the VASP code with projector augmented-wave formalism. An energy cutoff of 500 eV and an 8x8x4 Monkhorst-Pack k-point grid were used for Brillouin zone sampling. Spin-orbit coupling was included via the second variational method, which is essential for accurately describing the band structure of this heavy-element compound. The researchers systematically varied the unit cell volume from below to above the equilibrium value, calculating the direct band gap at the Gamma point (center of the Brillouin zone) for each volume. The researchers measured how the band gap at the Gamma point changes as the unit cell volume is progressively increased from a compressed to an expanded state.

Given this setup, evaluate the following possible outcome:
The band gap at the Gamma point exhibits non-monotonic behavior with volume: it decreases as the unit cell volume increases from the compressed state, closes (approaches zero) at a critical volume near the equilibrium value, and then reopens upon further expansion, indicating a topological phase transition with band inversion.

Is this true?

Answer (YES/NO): YES